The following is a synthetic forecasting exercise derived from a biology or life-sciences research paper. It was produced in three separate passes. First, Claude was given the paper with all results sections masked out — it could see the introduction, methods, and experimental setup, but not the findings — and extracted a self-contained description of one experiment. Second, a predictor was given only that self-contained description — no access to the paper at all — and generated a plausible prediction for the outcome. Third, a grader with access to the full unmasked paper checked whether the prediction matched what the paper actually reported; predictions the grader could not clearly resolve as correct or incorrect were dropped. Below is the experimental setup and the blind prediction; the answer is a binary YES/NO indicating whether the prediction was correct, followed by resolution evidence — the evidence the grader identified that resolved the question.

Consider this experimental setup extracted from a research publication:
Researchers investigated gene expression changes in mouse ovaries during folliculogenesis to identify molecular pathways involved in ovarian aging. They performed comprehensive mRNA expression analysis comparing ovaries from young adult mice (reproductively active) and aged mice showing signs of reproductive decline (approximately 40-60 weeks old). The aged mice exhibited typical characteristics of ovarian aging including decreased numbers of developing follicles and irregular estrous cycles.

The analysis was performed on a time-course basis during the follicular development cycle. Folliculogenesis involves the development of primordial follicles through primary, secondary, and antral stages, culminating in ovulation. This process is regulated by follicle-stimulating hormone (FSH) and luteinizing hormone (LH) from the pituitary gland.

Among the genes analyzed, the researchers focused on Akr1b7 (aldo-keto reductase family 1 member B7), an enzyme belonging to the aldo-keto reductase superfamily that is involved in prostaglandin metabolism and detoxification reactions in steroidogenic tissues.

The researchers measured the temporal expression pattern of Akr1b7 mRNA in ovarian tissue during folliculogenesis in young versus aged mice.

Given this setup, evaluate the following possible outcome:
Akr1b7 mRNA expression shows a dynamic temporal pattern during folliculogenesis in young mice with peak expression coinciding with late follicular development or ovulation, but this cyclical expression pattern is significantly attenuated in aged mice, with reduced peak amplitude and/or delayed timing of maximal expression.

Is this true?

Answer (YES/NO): YES